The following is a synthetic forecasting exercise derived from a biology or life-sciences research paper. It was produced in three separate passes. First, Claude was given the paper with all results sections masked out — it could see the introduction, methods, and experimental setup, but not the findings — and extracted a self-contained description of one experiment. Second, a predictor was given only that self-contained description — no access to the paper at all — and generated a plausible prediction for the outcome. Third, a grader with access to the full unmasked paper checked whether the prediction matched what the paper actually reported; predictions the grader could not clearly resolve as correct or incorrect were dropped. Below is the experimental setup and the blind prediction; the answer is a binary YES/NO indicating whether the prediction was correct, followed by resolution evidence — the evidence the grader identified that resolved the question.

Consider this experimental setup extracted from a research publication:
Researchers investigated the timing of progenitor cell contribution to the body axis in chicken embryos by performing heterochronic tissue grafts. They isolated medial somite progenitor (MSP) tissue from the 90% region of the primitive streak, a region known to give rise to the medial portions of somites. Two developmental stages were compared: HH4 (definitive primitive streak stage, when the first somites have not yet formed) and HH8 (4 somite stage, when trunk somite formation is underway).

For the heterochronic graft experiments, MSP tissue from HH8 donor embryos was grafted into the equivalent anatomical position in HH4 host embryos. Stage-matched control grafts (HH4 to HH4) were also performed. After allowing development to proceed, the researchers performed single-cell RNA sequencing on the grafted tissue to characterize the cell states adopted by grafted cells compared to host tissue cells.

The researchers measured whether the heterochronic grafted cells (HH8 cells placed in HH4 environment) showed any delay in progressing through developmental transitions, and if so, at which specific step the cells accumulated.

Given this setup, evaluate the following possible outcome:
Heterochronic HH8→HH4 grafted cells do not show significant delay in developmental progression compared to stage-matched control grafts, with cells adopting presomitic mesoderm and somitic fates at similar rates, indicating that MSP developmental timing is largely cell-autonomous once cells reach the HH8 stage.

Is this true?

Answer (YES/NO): NO